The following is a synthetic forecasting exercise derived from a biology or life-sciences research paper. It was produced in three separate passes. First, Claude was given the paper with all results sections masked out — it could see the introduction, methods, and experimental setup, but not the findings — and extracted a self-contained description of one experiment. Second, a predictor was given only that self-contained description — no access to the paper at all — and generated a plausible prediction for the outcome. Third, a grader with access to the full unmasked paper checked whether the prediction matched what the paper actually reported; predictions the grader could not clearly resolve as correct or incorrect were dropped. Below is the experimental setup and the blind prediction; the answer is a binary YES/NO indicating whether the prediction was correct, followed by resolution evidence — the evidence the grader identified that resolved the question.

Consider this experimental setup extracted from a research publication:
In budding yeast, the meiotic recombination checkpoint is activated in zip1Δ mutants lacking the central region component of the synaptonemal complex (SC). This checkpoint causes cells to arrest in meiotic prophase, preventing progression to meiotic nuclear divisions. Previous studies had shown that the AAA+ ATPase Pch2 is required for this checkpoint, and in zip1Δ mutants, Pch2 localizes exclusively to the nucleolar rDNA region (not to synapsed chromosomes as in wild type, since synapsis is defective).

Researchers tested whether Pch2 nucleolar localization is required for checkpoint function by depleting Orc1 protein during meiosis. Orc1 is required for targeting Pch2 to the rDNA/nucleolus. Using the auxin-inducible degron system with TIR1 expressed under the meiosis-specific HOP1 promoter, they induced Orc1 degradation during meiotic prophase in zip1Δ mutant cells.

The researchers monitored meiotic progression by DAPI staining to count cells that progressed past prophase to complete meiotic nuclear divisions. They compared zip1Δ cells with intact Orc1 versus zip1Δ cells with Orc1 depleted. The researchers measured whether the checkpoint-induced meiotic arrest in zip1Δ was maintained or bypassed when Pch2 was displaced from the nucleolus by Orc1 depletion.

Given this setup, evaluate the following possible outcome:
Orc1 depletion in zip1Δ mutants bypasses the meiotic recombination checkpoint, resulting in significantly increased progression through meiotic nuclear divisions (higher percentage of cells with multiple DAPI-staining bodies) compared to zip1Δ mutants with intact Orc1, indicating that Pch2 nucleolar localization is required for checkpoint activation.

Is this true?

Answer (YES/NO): NO